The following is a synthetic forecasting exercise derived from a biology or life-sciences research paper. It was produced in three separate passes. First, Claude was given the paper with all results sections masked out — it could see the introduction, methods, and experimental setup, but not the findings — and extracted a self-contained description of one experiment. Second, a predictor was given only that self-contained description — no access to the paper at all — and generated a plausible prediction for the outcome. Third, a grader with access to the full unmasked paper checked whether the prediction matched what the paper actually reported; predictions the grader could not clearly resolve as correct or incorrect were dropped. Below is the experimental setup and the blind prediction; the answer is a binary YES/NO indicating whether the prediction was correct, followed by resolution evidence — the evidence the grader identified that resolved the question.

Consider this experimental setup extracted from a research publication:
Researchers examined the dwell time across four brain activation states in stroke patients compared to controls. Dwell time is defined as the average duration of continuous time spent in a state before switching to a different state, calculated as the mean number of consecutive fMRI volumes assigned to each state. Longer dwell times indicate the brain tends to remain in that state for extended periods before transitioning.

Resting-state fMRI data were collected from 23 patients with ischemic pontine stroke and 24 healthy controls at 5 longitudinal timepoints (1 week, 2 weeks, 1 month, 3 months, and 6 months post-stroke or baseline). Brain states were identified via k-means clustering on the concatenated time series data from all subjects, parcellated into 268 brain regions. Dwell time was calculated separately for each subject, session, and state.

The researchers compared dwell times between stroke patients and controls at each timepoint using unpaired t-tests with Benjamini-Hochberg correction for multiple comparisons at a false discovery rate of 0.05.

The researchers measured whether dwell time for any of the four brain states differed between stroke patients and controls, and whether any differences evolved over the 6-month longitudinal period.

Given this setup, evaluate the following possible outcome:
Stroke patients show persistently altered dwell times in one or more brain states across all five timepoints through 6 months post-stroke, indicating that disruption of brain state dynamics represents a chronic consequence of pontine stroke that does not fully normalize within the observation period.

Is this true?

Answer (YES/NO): NO